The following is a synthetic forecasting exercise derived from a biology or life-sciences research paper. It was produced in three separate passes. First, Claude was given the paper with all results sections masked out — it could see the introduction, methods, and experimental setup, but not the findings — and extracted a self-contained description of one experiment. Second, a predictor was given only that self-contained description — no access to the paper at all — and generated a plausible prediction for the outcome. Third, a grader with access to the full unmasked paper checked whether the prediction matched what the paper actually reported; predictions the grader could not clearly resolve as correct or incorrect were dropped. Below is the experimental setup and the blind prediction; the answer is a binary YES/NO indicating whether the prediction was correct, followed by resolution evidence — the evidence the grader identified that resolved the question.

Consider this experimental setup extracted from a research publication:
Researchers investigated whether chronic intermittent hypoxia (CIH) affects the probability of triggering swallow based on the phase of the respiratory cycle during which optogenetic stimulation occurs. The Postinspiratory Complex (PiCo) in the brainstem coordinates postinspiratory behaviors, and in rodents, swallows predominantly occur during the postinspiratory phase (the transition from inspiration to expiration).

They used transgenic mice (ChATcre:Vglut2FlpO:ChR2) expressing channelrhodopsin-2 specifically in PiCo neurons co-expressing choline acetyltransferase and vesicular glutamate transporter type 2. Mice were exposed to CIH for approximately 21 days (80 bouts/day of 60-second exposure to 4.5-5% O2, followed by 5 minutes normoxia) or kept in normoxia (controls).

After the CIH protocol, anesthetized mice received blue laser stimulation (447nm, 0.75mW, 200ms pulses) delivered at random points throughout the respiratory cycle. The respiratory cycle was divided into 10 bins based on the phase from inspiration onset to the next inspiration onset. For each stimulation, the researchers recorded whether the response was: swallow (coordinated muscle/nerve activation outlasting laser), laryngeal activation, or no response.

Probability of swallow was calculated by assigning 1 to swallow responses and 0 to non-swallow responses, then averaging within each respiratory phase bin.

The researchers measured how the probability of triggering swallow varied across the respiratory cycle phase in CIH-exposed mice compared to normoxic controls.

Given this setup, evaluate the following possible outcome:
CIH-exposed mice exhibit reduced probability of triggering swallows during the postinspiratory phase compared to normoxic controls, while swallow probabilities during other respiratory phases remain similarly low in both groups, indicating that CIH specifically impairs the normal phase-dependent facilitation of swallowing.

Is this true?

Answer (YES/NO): NO